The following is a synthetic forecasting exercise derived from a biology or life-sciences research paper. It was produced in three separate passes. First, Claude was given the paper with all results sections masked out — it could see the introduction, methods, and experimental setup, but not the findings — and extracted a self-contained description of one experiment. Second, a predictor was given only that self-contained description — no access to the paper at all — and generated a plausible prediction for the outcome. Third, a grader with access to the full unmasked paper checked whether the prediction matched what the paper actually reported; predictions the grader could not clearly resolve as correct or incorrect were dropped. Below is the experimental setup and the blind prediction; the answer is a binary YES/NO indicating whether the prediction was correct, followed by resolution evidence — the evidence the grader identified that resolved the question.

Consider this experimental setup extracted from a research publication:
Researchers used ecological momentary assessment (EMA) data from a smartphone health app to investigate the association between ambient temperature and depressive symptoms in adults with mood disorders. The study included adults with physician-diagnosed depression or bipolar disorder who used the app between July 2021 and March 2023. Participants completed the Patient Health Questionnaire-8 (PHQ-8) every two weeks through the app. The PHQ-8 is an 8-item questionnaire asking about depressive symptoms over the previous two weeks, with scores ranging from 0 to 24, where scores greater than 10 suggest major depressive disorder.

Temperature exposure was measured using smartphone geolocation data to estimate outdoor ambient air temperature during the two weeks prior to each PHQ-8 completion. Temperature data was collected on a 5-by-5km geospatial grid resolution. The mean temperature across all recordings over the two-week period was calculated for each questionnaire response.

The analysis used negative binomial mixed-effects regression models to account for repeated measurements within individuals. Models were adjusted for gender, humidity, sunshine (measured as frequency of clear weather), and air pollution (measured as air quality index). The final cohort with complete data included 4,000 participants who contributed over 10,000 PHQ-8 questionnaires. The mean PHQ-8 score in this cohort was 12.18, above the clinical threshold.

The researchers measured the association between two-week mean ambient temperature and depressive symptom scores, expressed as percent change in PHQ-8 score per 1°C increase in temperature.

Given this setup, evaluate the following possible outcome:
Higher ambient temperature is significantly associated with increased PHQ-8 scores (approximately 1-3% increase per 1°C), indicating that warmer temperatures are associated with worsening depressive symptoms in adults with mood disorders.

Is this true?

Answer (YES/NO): NO